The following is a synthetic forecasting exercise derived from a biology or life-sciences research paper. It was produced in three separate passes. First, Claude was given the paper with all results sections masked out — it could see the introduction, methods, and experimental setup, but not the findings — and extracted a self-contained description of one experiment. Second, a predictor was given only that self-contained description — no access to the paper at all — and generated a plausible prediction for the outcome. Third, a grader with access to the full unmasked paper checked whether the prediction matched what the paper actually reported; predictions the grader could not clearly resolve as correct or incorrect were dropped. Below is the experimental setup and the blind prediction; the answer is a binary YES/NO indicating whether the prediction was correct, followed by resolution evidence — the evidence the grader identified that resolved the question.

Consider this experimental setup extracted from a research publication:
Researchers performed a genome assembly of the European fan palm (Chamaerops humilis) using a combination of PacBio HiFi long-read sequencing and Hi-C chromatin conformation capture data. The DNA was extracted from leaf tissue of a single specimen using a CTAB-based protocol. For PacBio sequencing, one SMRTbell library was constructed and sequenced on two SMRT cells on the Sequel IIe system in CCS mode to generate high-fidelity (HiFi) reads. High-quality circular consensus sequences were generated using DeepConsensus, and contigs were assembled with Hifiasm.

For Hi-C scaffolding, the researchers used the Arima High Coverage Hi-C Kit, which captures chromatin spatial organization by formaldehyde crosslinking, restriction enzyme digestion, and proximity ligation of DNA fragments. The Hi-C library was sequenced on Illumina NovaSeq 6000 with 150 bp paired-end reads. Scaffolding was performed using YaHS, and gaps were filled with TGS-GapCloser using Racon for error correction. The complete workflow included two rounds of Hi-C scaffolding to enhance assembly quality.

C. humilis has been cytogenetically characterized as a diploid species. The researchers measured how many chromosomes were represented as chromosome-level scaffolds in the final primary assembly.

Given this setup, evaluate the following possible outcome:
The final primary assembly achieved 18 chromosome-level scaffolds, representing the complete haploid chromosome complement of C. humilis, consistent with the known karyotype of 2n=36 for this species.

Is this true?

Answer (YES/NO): YES